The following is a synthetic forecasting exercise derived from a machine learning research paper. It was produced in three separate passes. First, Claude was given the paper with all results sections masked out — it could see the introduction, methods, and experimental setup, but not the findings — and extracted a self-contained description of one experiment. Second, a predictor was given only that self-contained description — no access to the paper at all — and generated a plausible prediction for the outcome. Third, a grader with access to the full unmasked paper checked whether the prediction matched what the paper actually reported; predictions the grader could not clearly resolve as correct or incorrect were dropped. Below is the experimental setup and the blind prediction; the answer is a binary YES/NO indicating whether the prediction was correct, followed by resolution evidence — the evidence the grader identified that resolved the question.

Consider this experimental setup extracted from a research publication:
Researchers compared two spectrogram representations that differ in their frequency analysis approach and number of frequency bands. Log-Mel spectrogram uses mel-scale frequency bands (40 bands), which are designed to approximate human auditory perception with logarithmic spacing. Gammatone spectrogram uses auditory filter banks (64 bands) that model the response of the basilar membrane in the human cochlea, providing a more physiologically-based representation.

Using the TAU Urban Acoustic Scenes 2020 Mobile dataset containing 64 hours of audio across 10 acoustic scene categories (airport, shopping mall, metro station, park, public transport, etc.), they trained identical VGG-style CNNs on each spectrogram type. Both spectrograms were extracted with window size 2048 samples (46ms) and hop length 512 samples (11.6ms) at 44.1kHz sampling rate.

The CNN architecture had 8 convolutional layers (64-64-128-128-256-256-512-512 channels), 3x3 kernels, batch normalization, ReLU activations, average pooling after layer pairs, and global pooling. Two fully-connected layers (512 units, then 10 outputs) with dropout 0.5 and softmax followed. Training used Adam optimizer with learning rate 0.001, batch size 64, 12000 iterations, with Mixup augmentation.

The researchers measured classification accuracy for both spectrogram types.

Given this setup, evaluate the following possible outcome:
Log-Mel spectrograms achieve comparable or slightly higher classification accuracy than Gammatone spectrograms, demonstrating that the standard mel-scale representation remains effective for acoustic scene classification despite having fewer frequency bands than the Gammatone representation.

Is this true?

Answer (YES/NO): NO